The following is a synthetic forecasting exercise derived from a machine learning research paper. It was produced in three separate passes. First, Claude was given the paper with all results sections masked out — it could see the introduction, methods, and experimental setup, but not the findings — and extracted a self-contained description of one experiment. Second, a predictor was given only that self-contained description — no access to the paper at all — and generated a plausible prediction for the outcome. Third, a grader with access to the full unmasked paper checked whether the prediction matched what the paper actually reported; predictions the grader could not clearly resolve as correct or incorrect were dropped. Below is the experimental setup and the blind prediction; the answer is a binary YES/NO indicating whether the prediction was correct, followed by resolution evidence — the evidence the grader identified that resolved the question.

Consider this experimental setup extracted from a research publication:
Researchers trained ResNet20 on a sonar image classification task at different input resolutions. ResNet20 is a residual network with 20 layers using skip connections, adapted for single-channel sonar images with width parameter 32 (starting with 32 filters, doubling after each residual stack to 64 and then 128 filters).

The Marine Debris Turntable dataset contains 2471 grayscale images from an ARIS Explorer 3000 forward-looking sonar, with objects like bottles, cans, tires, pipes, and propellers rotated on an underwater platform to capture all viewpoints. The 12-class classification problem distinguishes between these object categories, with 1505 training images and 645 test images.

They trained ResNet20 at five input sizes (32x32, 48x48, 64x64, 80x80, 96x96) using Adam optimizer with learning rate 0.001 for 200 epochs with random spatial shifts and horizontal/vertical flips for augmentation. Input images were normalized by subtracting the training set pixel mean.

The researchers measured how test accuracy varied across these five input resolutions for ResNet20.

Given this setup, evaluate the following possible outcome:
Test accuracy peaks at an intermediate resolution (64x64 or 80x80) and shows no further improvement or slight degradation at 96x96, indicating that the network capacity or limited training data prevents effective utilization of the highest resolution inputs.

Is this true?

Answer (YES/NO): NO